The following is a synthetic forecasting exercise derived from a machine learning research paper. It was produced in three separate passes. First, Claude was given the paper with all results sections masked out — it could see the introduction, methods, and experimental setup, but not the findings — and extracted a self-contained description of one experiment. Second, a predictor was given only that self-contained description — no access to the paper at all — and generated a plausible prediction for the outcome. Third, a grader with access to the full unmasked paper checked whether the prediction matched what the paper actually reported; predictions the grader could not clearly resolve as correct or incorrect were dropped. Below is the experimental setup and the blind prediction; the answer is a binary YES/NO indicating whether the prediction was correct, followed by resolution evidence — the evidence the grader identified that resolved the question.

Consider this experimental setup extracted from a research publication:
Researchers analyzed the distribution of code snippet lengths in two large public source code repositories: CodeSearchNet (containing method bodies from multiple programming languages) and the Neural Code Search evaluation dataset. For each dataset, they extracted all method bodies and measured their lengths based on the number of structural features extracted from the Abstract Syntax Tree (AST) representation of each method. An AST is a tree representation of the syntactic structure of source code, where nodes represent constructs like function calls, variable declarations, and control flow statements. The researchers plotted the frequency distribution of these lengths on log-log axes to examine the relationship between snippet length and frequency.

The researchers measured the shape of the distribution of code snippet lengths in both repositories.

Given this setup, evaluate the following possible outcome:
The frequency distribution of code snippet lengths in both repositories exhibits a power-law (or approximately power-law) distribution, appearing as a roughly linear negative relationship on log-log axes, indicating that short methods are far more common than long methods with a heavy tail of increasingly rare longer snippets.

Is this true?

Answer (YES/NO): YES